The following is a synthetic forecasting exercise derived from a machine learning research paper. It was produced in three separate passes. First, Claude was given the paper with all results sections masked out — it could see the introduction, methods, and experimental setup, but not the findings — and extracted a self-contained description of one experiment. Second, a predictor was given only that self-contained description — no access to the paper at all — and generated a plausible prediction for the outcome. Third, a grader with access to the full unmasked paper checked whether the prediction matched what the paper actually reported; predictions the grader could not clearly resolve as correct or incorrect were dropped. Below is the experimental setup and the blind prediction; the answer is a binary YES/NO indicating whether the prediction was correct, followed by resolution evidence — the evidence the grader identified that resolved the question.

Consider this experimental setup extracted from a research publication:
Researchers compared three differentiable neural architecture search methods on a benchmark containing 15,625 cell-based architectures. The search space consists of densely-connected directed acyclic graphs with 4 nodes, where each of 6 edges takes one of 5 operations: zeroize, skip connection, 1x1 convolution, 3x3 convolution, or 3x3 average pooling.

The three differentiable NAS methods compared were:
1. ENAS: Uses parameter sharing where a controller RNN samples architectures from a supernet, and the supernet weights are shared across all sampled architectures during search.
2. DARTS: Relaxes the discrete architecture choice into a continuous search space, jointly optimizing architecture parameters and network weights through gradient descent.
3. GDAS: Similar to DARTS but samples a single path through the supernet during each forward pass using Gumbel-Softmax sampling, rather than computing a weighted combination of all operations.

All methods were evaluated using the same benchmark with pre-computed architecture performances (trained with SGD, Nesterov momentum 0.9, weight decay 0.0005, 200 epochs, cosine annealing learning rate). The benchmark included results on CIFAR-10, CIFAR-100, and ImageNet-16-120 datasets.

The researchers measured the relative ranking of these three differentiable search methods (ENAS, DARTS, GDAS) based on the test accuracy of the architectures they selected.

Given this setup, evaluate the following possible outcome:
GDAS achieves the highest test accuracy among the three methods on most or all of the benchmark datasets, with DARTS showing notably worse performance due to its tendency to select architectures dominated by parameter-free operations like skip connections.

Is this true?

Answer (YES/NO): YES